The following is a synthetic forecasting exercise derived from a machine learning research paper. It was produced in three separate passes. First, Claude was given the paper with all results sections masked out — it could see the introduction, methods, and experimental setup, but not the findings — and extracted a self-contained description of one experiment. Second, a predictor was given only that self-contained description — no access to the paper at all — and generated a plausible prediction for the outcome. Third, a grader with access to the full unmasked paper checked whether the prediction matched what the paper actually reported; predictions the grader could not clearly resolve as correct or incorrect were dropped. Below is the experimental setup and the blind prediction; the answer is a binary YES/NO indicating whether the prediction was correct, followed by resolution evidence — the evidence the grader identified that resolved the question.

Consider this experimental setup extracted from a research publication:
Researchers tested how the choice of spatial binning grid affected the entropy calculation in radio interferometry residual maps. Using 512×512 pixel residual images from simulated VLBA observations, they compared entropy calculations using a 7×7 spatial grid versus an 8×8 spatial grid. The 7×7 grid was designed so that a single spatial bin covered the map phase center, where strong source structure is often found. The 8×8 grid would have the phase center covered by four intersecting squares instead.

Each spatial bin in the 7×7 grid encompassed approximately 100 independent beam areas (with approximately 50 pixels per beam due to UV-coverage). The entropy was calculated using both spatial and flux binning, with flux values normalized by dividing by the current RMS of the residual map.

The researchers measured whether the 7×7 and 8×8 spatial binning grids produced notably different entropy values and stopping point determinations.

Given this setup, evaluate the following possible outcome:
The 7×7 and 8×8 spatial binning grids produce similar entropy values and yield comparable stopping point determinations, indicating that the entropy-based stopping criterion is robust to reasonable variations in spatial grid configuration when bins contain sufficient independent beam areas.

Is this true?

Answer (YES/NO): YES